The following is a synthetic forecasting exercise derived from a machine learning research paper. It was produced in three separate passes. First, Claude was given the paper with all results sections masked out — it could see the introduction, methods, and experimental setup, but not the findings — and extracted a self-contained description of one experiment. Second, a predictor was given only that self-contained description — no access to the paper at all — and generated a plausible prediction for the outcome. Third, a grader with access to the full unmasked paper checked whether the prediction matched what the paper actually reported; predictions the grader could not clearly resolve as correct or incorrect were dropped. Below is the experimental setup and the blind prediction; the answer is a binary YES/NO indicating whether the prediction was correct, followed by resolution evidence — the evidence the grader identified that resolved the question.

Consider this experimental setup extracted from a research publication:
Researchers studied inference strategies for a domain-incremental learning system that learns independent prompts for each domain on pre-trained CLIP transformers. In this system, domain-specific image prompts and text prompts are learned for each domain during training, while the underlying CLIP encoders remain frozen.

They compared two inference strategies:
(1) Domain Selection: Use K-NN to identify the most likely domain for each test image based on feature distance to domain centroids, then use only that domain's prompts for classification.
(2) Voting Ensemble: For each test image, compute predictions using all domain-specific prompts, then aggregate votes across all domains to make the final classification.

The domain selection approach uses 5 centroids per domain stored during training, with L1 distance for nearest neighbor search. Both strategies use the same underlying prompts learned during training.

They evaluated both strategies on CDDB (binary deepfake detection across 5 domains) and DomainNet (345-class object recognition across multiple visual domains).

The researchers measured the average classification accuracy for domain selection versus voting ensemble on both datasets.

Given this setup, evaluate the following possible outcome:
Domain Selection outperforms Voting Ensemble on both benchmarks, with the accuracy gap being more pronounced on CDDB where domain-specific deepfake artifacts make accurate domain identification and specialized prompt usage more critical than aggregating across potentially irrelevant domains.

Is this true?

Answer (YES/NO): YES